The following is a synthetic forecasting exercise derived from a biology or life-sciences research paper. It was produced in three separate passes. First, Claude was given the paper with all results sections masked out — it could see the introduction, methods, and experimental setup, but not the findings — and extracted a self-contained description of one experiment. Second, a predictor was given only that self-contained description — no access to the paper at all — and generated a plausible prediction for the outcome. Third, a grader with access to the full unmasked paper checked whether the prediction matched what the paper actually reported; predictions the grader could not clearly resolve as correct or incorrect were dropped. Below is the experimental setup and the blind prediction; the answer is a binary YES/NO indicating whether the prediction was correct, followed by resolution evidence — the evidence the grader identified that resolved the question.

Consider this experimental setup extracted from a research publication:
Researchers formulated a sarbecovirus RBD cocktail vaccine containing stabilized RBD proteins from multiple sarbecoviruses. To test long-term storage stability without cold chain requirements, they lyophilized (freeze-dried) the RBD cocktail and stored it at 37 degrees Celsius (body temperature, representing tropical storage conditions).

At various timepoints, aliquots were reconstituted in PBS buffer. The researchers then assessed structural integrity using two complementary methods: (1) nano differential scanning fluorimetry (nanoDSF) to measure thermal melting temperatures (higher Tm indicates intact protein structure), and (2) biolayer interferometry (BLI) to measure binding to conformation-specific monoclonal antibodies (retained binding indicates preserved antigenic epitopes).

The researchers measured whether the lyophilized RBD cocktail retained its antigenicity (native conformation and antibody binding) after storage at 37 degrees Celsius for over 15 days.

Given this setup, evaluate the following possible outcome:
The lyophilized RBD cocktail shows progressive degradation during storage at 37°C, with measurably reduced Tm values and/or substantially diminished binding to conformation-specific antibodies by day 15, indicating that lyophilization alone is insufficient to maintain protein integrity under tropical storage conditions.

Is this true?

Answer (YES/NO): NO